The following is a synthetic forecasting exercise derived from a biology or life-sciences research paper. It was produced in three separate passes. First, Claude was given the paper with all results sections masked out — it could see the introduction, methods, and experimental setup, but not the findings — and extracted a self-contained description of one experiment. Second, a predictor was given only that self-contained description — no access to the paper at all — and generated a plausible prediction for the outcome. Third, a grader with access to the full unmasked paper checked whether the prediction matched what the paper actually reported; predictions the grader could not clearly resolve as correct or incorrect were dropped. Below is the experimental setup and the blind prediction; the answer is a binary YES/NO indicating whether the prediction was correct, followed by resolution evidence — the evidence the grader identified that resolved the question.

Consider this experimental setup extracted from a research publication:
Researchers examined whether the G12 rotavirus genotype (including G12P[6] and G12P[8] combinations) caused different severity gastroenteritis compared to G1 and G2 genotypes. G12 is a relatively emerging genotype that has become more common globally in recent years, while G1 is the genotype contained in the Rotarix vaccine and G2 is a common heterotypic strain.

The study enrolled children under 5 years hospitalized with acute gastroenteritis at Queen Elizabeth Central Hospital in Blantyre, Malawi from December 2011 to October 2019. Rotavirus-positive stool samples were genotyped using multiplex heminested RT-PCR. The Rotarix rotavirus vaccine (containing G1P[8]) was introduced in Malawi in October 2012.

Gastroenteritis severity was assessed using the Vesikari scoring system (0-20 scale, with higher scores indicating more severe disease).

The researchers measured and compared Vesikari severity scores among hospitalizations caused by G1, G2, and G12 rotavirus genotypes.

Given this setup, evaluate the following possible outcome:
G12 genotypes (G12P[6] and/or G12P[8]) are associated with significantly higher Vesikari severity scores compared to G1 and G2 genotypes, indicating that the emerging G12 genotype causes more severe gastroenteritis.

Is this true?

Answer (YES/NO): NO